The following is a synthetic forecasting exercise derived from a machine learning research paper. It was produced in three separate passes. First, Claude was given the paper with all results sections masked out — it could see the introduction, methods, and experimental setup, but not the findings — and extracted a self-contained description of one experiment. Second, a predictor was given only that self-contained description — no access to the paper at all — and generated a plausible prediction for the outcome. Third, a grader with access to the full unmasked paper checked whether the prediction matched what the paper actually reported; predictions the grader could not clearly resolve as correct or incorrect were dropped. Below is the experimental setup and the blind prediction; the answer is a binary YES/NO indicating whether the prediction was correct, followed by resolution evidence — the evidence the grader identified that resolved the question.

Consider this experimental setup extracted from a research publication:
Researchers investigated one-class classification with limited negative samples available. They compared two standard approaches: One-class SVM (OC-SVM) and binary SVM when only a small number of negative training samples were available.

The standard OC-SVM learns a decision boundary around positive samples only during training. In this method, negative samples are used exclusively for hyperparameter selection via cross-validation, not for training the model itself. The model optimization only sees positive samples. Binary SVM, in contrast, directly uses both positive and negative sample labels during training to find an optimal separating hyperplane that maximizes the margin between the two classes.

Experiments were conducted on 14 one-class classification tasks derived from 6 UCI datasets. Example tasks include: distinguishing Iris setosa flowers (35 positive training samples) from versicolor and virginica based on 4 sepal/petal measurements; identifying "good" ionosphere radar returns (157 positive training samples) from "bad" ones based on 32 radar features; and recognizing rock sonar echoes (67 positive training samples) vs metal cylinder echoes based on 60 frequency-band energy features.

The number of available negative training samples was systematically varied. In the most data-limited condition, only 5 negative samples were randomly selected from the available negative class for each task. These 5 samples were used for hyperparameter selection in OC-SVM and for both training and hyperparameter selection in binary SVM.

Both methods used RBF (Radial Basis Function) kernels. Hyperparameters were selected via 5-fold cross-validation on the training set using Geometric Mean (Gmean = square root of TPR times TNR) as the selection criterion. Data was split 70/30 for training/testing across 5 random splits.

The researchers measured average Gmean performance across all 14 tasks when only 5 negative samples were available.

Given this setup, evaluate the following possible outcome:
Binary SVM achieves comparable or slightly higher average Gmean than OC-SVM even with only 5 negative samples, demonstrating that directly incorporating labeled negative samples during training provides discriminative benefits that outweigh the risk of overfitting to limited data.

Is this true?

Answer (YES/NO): NO